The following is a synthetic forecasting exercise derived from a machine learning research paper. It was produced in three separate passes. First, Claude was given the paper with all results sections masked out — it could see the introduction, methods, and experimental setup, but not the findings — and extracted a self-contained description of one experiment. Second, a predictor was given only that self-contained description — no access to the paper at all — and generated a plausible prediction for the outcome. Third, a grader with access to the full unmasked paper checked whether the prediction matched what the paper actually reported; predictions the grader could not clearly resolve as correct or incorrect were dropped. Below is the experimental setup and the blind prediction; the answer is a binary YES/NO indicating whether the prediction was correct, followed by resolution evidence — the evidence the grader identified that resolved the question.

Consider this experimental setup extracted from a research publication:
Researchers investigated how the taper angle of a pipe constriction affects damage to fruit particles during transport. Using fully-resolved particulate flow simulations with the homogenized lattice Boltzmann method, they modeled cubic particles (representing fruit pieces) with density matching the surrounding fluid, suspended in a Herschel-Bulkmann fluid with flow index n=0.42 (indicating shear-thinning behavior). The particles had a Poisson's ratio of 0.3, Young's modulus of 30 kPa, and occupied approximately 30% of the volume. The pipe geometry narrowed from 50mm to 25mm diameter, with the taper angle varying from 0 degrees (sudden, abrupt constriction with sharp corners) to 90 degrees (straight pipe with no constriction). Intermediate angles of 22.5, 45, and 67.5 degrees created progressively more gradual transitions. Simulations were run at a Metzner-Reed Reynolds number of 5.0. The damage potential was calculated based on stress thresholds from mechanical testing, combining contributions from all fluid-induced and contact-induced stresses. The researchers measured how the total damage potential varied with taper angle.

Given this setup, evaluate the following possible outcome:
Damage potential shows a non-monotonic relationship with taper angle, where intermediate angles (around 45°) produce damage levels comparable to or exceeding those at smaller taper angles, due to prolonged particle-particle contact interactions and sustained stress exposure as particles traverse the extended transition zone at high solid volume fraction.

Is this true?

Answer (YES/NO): NO